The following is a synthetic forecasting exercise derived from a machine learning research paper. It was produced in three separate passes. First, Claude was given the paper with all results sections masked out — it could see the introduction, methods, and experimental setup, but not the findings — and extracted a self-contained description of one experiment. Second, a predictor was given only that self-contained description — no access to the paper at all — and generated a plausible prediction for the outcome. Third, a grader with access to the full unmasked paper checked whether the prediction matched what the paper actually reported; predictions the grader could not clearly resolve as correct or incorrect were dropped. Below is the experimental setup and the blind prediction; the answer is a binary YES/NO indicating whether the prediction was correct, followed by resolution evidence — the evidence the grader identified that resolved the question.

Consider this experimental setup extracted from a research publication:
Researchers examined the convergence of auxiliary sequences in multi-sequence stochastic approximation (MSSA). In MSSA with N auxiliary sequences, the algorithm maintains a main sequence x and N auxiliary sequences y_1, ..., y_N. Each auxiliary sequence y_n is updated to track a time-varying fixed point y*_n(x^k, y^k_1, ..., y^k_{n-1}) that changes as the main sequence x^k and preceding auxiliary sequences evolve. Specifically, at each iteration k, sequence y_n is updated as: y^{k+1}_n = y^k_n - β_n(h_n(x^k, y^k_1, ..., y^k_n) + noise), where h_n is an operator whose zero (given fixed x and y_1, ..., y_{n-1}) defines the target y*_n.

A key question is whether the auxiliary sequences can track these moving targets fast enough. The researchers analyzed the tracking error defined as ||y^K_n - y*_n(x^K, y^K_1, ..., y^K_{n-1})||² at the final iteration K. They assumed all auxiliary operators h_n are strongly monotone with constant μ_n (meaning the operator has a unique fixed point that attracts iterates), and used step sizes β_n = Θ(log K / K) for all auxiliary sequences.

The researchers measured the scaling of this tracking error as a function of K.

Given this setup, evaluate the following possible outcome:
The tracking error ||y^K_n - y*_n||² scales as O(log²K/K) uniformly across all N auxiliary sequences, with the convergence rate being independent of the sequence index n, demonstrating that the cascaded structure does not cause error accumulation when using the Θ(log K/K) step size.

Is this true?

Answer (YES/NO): NO